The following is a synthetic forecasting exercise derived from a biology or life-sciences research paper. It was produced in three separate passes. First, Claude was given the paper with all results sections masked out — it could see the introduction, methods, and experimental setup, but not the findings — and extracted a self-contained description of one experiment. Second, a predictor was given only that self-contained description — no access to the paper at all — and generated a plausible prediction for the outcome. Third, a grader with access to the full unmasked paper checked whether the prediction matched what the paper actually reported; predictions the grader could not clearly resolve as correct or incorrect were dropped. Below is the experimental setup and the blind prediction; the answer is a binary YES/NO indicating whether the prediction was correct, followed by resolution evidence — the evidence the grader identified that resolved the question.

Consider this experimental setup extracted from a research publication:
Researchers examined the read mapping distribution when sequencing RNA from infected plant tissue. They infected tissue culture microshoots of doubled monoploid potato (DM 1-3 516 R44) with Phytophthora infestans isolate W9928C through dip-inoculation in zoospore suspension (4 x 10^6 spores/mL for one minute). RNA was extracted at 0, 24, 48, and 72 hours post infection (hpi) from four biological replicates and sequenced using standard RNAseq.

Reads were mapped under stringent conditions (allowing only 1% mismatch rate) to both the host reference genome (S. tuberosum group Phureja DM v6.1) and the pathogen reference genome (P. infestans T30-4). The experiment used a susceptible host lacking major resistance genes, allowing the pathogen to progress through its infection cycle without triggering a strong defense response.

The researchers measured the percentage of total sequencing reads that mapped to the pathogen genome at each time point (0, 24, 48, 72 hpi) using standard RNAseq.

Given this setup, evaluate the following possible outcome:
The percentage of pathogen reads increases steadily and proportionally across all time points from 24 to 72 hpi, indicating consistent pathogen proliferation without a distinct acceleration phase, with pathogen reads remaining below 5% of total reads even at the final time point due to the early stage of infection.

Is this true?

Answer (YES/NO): NO